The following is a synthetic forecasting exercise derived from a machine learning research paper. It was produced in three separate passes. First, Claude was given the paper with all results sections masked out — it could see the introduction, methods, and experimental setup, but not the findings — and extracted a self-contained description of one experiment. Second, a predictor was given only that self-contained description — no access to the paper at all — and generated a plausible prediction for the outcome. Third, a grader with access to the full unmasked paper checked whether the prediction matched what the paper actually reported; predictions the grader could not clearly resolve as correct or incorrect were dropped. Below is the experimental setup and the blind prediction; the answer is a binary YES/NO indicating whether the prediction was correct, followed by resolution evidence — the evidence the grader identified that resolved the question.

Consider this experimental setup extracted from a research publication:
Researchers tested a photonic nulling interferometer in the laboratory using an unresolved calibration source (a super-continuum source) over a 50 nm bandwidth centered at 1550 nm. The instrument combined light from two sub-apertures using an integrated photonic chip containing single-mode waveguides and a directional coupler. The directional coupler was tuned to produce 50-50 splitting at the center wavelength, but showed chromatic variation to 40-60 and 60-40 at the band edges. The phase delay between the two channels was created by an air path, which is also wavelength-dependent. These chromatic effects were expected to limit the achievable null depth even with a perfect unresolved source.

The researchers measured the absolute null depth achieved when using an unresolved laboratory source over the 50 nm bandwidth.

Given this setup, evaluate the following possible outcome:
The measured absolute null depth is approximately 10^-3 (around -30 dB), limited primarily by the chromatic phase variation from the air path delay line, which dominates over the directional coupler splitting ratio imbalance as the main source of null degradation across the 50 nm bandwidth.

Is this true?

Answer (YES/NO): NO